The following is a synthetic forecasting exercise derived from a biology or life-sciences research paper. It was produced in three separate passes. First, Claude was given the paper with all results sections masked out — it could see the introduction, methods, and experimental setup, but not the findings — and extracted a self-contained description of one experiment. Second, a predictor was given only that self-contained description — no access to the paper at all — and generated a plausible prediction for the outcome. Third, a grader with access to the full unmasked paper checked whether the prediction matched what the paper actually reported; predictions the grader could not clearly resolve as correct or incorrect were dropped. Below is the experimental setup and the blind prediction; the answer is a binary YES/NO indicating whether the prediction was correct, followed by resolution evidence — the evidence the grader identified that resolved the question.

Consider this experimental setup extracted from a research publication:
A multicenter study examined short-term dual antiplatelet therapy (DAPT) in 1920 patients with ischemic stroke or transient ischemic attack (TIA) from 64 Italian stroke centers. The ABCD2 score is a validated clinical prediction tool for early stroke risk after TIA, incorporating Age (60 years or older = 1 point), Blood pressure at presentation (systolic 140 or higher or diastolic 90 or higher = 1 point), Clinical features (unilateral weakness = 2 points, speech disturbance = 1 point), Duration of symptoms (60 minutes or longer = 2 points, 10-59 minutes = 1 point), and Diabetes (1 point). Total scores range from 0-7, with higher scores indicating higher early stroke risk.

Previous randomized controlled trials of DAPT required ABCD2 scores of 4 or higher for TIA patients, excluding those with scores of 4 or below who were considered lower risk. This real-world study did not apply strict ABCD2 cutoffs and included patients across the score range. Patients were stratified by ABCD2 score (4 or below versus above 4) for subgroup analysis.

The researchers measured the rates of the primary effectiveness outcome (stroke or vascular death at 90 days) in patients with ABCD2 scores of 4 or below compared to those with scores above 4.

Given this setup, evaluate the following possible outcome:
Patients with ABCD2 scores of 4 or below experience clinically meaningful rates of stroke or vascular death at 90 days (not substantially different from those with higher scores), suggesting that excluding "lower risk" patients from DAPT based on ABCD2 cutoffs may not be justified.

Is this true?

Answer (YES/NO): YES